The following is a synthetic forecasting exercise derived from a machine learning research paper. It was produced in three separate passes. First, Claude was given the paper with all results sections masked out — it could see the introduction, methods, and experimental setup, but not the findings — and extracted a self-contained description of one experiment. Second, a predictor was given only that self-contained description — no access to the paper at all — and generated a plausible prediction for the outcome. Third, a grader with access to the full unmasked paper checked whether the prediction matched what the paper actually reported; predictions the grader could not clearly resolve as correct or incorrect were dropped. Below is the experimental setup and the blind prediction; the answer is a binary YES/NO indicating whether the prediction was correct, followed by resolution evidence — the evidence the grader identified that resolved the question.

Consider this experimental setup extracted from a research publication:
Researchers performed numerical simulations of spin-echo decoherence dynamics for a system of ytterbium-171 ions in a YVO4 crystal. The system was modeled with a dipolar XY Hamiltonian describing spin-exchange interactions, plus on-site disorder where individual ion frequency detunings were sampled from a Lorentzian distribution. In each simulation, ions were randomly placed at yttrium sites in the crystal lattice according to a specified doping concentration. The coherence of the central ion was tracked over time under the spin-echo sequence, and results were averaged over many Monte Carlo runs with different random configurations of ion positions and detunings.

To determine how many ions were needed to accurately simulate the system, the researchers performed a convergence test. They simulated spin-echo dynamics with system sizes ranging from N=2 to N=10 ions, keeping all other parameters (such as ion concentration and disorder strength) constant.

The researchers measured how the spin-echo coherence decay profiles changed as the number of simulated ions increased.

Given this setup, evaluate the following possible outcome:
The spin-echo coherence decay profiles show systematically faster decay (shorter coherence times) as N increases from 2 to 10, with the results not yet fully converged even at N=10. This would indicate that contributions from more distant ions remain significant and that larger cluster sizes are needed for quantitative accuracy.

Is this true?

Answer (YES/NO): NO